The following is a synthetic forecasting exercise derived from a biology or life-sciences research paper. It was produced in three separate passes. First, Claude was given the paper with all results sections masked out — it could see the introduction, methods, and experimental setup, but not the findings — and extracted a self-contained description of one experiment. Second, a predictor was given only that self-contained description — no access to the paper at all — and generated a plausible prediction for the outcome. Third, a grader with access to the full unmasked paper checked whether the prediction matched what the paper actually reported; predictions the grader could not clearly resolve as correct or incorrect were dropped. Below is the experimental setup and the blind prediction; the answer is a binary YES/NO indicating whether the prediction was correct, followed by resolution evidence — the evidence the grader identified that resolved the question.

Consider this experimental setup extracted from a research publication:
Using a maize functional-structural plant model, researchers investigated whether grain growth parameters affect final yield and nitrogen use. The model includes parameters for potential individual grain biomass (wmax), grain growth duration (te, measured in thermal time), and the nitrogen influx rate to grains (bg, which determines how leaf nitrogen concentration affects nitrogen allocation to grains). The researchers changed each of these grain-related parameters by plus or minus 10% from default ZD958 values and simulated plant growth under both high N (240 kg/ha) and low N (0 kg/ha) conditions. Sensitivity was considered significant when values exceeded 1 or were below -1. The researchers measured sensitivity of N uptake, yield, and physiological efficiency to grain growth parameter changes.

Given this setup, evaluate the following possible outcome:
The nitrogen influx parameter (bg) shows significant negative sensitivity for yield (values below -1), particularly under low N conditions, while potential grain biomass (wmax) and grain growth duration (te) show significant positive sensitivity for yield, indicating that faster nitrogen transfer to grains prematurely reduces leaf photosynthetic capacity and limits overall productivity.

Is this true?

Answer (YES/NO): NO